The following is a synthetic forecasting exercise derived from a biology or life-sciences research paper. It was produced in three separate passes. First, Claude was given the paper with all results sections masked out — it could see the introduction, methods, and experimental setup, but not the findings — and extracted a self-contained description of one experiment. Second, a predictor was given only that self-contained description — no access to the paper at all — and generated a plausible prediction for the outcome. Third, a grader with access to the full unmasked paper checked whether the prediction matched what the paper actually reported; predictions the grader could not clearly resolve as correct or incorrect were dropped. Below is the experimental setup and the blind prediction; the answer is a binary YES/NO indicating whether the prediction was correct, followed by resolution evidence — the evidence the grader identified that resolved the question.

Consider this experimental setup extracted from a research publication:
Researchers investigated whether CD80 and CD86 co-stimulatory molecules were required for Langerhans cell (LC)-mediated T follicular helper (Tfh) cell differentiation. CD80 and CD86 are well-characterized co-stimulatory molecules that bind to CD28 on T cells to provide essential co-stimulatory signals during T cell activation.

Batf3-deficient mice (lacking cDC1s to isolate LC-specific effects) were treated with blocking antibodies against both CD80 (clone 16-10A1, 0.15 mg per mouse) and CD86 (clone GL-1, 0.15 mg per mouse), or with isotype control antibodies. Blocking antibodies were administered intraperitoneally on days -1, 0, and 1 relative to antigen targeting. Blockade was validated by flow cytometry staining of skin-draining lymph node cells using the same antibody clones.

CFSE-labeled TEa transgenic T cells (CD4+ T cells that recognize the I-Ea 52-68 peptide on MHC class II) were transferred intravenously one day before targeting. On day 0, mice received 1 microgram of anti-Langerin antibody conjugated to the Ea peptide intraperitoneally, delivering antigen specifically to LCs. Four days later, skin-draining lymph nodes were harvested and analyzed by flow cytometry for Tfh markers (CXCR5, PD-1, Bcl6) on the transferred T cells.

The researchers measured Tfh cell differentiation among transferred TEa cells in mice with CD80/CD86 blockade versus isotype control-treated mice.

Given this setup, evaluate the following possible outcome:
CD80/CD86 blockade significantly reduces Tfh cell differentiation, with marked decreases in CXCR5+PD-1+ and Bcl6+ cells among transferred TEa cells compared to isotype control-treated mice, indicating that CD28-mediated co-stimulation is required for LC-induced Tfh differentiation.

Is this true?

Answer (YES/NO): YES